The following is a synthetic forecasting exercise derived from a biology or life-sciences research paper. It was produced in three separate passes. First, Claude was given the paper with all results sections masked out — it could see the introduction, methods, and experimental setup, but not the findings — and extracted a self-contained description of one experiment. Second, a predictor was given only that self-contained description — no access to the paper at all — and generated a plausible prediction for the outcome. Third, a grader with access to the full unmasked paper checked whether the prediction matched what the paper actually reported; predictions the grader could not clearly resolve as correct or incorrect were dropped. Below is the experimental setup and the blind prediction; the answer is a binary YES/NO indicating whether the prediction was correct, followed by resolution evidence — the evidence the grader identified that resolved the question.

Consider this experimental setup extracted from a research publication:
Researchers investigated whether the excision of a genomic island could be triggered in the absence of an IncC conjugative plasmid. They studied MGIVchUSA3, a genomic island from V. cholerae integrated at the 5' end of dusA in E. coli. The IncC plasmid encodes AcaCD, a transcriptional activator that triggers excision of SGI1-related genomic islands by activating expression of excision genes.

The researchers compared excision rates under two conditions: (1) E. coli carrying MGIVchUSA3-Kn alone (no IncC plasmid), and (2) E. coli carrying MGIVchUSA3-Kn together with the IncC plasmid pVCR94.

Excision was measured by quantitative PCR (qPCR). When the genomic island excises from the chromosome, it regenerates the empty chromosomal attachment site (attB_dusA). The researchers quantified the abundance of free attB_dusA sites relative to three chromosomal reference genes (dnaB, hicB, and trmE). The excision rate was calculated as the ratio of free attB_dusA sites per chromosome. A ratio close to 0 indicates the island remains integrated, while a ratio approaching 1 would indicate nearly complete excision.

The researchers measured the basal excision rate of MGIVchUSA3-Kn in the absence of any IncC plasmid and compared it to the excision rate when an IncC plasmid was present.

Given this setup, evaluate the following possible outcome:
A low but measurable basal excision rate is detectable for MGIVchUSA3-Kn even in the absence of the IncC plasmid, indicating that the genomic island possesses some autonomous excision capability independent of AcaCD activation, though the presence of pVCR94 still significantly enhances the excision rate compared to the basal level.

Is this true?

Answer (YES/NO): NO